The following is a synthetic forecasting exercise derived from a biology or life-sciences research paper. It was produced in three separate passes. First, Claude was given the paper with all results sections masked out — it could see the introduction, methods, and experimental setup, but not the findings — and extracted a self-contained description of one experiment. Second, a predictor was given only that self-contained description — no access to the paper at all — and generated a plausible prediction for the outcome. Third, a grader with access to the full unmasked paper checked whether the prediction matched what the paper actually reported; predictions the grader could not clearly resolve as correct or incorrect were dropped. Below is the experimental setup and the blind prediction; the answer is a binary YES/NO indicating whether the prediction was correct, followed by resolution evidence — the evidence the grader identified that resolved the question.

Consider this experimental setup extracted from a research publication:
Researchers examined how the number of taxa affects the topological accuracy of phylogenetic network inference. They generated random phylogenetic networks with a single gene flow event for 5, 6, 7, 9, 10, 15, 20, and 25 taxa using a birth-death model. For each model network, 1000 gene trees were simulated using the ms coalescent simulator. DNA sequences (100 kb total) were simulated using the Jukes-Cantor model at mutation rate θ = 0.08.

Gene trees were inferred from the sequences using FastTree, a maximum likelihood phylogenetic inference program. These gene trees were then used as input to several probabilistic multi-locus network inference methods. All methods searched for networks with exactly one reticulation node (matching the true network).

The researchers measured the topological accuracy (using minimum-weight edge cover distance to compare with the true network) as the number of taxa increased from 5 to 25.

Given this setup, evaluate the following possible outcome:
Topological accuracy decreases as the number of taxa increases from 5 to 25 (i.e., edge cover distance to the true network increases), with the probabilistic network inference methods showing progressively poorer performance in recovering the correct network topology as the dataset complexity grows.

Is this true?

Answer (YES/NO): NO